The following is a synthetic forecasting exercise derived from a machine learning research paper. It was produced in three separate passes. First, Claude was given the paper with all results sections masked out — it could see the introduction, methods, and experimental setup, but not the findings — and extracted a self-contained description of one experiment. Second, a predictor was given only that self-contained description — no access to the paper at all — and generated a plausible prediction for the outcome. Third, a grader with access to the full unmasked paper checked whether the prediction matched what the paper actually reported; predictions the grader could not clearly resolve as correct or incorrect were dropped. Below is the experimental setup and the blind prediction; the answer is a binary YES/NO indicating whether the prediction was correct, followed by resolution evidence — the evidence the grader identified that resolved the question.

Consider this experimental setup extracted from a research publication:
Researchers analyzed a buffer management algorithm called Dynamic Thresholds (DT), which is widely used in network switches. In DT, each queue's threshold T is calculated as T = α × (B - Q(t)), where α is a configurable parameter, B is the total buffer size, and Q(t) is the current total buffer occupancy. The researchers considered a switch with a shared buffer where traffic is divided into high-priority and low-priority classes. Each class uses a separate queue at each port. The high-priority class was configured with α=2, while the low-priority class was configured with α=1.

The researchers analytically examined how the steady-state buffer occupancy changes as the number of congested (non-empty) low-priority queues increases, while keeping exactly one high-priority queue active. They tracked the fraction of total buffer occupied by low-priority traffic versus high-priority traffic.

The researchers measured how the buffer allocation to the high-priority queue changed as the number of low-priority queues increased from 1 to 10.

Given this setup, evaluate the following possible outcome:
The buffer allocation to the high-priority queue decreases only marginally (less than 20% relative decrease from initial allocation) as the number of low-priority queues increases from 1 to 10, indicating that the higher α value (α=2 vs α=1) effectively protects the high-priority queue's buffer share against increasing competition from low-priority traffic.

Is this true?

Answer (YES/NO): NO